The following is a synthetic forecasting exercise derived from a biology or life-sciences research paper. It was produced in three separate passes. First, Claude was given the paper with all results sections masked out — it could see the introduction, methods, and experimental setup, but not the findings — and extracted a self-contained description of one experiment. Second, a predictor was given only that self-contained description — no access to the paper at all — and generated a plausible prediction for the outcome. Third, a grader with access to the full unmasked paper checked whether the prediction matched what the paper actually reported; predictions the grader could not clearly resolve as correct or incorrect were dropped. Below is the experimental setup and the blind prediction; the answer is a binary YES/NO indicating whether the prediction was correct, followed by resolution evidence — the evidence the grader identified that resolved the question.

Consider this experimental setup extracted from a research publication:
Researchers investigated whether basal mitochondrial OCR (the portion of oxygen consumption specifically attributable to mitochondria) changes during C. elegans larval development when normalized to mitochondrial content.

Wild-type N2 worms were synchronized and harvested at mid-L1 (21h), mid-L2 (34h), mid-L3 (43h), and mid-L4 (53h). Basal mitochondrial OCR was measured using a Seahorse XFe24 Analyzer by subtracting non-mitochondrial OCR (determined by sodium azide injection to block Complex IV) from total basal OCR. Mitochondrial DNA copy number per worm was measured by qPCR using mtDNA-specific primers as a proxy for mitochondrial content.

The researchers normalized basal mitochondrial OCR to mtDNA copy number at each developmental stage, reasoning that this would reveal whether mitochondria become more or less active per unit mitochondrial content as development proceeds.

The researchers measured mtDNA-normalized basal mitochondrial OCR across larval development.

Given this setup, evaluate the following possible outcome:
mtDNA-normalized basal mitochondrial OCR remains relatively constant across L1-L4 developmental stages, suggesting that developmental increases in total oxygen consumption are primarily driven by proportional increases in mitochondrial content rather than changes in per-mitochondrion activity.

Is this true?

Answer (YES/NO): NO